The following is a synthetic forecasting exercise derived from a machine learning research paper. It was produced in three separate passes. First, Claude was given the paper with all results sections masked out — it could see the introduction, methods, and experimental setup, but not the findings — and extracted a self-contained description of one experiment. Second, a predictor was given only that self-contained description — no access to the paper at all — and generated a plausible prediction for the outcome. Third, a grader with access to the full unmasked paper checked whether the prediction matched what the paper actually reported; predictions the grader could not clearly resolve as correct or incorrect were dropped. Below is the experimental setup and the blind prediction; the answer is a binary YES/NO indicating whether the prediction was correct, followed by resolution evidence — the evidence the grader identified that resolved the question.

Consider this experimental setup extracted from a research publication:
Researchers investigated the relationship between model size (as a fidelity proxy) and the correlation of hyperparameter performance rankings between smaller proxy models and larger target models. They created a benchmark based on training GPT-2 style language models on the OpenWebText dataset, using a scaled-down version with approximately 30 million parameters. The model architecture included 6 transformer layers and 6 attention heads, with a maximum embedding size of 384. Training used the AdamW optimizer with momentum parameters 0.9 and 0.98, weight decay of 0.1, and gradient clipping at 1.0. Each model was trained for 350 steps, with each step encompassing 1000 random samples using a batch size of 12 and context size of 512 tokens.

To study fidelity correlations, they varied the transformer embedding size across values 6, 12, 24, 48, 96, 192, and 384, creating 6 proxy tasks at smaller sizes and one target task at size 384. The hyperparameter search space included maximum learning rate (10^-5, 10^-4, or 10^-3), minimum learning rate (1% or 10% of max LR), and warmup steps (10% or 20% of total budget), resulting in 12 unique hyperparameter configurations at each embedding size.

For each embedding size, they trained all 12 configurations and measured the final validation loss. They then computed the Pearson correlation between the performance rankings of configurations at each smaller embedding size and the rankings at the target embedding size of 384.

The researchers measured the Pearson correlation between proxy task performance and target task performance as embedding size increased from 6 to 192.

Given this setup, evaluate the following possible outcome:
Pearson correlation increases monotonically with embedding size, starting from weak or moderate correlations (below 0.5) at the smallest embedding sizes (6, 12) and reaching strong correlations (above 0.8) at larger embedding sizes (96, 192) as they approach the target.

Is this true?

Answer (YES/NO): NO